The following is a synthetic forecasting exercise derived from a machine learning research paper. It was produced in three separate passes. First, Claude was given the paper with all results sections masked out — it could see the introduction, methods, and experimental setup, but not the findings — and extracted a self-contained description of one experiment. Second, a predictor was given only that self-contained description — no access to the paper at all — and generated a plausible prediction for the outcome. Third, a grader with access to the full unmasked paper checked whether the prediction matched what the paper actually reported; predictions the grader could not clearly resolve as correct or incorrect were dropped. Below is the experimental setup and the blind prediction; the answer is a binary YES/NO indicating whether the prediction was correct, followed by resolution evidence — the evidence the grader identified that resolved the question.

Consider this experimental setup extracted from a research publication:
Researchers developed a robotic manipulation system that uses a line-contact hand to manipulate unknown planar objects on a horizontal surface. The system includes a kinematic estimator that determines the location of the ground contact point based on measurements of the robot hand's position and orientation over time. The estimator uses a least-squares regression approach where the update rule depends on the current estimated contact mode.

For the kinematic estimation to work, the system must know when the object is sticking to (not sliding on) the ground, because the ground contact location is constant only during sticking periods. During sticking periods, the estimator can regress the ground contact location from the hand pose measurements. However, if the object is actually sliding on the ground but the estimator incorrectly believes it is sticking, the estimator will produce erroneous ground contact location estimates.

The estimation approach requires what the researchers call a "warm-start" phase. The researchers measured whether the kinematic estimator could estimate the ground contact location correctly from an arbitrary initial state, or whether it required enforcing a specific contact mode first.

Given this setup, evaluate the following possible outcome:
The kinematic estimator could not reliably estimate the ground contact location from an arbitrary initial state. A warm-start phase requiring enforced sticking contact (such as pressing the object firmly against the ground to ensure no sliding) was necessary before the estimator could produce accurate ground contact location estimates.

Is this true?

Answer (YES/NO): YES